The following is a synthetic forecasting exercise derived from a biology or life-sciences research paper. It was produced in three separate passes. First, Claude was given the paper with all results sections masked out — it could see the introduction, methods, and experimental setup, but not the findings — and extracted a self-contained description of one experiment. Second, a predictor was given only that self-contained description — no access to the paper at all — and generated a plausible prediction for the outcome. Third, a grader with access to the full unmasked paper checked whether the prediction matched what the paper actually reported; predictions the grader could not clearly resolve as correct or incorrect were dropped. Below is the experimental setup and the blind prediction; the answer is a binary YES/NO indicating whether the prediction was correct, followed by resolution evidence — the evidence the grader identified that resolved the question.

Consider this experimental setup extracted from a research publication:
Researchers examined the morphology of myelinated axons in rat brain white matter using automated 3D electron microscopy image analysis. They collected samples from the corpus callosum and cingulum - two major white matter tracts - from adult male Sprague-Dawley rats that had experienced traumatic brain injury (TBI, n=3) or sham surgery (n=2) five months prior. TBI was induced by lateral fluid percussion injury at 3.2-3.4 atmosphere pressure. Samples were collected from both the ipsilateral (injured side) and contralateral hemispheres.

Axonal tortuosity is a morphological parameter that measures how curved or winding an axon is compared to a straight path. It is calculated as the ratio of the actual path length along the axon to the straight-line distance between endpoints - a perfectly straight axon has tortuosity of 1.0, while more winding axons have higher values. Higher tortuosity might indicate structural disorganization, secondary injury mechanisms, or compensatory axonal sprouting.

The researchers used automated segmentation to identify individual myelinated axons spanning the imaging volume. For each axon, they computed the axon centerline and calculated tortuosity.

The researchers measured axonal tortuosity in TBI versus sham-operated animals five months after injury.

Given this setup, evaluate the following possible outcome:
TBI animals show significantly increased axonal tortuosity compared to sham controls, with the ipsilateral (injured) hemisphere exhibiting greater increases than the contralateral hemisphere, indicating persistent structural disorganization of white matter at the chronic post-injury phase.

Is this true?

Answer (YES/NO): NO